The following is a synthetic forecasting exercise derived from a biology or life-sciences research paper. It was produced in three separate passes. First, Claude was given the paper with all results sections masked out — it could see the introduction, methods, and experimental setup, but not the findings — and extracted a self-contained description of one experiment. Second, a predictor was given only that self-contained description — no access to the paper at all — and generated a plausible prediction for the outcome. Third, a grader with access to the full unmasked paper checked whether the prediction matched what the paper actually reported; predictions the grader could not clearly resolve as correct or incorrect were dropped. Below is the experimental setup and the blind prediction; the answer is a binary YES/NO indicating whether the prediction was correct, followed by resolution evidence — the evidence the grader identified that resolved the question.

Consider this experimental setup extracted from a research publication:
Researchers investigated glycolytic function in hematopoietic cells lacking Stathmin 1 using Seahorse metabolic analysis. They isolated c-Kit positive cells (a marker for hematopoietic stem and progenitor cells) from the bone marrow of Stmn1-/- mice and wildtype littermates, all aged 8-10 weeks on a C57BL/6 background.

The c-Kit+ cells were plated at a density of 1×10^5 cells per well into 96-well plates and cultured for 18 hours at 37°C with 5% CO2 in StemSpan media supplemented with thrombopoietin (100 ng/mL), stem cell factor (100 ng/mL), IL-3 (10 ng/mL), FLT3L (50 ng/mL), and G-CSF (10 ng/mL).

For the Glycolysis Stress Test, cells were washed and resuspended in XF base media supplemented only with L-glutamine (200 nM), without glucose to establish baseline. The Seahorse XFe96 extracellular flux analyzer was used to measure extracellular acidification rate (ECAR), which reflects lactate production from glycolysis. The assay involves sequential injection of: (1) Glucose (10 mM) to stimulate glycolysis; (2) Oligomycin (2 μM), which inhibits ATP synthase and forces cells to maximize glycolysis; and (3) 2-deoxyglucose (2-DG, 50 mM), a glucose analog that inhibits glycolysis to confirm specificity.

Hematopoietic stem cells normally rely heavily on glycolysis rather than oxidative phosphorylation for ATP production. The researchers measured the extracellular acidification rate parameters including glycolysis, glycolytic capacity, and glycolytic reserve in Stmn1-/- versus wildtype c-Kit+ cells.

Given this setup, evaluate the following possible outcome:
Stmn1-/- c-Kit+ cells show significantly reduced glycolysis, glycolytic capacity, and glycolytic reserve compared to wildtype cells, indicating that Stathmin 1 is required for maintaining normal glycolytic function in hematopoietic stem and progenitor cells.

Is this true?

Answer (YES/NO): NO